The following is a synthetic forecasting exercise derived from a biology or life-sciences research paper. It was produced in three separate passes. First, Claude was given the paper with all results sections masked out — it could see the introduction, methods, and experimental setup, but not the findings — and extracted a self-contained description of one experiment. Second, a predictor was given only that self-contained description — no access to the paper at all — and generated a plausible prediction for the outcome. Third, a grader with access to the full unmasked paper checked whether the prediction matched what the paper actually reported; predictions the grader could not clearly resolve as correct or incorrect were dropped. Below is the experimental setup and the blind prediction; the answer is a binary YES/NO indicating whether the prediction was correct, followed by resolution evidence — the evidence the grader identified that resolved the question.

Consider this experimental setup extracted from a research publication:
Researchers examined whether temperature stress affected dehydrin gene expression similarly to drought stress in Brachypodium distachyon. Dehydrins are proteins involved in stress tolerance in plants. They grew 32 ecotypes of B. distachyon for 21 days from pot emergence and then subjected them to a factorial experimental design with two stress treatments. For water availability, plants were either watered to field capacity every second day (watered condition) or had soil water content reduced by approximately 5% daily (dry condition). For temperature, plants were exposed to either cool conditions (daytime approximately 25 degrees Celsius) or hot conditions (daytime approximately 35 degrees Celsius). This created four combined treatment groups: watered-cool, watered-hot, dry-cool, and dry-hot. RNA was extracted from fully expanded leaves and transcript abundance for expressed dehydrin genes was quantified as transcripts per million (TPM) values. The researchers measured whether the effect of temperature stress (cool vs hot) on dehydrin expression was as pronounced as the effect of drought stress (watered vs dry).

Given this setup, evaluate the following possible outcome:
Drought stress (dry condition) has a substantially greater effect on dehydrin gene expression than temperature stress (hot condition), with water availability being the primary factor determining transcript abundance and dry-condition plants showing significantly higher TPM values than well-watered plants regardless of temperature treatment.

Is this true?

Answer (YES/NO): YES